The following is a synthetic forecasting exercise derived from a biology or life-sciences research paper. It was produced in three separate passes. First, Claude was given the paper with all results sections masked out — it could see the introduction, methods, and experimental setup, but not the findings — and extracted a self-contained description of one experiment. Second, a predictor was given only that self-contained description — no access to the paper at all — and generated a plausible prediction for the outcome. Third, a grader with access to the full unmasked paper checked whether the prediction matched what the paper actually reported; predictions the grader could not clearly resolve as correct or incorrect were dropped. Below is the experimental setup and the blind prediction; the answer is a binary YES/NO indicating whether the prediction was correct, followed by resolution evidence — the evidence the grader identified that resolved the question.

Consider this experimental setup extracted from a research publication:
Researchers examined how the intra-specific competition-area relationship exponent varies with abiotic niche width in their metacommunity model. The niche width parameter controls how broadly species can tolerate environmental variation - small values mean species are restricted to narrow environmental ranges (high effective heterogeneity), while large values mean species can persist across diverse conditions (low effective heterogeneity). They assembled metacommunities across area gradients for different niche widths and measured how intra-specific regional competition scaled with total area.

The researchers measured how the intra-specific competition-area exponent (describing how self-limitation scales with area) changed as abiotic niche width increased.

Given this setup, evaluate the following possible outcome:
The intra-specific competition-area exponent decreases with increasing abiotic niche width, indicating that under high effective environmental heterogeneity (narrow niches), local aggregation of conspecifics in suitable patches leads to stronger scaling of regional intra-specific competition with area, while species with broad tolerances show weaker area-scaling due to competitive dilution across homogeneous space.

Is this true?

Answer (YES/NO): NO